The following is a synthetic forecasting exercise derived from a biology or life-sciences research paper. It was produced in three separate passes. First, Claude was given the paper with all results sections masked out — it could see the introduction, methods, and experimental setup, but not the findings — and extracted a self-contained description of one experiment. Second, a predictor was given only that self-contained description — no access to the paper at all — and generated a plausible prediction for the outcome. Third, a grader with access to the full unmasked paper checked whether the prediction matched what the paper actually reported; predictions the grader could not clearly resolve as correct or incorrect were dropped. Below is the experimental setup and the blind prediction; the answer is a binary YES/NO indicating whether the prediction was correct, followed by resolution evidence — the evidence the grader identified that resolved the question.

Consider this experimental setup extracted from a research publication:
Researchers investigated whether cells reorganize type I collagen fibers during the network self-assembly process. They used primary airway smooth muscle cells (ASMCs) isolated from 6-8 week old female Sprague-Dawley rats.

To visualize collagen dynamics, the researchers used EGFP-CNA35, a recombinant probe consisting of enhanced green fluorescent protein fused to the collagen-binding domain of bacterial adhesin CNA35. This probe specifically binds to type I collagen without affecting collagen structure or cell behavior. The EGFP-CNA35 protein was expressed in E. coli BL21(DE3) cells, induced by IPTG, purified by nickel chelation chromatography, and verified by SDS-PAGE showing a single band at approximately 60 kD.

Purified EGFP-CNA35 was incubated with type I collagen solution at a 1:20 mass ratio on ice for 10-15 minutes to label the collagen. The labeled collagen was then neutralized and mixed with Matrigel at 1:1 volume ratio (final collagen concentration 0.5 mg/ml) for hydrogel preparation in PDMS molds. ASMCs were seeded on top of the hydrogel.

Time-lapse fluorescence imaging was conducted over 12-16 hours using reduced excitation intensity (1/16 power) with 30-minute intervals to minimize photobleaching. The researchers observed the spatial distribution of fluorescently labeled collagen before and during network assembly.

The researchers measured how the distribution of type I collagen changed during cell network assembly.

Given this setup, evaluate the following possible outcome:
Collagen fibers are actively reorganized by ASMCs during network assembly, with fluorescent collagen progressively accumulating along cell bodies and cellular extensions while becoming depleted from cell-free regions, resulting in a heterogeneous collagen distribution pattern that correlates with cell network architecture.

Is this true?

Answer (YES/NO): NO